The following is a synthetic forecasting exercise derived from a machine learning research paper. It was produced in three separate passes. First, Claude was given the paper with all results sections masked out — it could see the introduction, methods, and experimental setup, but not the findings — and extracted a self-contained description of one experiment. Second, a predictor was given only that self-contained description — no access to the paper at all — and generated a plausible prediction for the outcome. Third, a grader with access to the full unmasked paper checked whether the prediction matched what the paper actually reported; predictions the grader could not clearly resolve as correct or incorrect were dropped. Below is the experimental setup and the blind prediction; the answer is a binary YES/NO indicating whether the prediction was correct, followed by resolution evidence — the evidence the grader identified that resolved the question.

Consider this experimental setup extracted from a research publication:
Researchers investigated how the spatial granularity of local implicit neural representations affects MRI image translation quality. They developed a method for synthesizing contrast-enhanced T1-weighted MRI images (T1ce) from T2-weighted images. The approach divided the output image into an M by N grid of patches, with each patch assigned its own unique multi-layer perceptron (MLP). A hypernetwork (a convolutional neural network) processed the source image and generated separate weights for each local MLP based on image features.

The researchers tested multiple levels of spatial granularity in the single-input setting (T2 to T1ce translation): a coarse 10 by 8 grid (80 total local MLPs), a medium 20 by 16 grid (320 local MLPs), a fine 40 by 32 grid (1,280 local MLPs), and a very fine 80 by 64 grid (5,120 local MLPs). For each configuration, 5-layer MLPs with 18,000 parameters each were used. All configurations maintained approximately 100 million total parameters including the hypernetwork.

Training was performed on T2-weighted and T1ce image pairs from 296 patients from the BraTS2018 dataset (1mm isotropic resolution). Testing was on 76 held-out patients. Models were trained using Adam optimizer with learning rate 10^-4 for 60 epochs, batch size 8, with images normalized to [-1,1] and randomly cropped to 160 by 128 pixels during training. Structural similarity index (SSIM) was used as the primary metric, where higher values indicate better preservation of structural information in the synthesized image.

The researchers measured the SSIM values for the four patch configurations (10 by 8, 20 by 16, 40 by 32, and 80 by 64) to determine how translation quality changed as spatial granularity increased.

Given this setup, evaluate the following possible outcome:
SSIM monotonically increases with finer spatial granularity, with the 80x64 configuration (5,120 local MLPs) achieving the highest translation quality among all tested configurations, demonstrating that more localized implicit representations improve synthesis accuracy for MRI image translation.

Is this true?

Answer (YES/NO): NO